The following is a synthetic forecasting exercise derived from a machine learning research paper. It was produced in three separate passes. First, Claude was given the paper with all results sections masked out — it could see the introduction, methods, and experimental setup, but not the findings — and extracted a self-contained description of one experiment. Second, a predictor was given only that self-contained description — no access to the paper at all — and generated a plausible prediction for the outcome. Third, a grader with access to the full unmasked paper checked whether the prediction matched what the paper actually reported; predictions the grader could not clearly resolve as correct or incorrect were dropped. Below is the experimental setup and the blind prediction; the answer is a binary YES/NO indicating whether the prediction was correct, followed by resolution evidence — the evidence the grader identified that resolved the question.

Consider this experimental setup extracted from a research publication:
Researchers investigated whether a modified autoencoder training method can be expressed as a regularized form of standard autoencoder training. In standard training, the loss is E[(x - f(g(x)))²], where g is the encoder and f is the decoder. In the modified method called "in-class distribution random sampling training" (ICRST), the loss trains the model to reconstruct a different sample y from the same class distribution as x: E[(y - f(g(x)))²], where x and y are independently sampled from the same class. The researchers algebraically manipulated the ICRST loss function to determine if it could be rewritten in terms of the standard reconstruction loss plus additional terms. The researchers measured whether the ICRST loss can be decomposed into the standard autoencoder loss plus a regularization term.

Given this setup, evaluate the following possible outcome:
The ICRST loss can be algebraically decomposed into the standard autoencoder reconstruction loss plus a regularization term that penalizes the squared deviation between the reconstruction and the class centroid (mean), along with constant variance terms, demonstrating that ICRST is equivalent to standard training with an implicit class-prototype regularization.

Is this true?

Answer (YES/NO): NO